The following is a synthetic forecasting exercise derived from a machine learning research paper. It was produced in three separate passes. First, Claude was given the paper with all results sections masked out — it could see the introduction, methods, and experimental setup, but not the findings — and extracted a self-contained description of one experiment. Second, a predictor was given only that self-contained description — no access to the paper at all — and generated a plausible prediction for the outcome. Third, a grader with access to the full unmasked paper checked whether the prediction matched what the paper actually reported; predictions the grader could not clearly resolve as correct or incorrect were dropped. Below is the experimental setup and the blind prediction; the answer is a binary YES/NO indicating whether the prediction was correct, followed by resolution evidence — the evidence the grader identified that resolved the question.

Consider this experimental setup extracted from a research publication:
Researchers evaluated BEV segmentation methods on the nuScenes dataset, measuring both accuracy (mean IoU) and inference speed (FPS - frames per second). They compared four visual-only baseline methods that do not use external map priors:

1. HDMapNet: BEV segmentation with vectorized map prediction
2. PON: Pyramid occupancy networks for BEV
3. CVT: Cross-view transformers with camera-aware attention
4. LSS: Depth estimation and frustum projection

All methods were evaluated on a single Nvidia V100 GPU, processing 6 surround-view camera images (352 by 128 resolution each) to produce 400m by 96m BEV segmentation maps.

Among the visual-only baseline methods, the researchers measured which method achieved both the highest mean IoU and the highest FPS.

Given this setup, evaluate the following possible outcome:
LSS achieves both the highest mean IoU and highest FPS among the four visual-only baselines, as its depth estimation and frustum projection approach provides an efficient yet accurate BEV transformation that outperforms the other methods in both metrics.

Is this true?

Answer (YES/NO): NO